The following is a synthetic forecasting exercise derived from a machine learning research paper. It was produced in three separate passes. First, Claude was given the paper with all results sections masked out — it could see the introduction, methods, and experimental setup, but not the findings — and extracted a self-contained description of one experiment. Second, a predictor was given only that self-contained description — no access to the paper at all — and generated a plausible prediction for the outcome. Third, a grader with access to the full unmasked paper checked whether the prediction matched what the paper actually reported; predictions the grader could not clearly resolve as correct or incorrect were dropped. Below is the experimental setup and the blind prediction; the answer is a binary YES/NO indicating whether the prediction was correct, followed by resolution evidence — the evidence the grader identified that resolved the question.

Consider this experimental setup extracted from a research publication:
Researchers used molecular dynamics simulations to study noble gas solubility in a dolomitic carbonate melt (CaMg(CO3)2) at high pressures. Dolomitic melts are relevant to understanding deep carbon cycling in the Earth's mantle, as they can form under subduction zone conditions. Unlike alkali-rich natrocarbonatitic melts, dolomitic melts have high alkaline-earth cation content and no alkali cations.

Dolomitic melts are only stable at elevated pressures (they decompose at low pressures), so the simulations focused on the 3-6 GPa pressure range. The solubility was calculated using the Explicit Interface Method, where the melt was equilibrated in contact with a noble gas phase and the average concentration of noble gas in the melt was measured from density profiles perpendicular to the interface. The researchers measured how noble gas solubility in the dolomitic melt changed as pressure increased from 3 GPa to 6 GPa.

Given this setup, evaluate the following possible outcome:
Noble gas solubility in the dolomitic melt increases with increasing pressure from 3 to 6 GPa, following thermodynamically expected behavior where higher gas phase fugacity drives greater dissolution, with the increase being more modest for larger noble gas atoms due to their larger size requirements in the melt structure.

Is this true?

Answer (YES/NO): NO